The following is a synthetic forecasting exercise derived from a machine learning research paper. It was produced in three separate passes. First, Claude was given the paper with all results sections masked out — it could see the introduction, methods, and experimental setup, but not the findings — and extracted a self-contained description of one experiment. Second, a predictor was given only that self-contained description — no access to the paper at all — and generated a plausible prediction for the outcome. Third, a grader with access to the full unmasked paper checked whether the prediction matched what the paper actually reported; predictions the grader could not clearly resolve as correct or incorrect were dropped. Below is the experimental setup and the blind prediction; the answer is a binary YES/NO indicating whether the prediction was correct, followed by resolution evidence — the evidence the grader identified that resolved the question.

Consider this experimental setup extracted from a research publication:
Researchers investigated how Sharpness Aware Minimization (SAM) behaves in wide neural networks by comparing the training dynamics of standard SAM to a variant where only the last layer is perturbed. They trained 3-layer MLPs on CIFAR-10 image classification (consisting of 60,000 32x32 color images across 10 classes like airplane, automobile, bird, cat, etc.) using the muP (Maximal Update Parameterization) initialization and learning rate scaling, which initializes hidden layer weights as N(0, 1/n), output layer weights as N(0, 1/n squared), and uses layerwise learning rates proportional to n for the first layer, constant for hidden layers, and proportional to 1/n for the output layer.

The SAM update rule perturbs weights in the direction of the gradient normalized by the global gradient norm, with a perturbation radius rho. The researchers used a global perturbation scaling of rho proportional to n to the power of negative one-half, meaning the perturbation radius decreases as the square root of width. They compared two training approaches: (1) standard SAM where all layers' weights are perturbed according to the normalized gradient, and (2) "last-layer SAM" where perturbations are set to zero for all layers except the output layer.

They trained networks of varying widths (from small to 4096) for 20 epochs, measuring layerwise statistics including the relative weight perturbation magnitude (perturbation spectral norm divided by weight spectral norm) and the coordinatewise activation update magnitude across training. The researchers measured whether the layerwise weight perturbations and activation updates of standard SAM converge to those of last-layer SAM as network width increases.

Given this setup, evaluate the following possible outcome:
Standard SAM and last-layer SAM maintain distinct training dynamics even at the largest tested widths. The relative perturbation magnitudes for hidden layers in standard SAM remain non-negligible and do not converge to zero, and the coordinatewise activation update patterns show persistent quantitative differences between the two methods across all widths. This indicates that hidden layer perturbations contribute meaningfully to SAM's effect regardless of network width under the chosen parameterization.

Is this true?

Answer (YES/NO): NO